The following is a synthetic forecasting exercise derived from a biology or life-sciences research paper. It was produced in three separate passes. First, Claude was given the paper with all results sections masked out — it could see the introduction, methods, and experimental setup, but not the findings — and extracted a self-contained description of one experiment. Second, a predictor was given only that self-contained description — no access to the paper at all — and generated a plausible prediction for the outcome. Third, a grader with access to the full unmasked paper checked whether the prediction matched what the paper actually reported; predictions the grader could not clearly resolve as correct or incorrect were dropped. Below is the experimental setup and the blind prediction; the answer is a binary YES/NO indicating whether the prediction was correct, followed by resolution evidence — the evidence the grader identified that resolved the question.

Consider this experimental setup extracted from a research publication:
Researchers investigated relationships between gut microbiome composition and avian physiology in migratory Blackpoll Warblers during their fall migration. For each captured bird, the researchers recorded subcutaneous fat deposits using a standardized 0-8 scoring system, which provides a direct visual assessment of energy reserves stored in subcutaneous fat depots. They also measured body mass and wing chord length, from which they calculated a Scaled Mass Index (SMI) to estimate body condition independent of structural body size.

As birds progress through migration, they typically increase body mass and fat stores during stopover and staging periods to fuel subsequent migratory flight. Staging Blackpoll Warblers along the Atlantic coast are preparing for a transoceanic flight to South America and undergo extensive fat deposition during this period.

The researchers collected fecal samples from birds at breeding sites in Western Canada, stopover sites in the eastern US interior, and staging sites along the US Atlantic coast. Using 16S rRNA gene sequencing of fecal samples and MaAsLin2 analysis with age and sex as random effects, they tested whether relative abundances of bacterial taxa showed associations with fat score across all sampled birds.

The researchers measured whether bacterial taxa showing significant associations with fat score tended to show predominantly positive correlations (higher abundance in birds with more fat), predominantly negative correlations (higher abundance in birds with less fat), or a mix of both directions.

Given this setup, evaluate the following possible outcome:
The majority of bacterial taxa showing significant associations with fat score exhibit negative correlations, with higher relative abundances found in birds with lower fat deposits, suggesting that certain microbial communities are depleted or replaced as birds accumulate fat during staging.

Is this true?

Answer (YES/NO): NO